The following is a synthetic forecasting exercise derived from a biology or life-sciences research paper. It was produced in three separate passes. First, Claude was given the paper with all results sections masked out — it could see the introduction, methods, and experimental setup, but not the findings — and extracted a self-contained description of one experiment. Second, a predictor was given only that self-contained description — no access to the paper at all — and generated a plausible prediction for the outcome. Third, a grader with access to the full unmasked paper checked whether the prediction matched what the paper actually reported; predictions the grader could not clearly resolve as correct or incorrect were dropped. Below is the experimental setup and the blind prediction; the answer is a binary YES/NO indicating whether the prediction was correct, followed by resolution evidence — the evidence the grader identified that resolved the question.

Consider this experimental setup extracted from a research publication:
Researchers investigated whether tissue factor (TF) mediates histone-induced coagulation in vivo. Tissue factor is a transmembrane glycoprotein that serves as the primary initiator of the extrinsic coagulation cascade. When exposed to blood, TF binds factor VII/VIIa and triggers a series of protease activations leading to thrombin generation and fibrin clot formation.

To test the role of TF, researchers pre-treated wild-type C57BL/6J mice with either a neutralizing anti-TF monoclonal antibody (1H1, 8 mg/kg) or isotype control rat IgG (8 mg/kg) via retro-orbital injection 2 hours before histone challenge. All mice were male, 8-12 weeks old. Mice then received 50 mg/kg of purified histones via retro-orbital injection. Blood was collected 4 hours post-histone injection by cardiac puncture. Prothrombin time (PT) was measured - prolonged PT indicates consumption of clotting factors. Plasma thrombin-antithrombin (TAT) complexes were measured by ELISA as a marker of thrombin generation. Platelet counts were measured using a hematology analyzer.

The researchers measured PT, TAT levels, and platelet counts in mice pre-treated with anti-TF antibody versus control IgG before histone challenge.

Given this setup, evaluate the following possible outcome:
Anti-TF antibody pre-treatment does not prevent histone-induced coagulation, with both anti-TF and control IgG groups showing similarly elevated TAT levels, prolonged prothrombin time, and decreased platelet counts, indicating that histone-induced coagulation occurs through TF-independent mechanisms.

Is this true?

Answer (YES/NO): NO